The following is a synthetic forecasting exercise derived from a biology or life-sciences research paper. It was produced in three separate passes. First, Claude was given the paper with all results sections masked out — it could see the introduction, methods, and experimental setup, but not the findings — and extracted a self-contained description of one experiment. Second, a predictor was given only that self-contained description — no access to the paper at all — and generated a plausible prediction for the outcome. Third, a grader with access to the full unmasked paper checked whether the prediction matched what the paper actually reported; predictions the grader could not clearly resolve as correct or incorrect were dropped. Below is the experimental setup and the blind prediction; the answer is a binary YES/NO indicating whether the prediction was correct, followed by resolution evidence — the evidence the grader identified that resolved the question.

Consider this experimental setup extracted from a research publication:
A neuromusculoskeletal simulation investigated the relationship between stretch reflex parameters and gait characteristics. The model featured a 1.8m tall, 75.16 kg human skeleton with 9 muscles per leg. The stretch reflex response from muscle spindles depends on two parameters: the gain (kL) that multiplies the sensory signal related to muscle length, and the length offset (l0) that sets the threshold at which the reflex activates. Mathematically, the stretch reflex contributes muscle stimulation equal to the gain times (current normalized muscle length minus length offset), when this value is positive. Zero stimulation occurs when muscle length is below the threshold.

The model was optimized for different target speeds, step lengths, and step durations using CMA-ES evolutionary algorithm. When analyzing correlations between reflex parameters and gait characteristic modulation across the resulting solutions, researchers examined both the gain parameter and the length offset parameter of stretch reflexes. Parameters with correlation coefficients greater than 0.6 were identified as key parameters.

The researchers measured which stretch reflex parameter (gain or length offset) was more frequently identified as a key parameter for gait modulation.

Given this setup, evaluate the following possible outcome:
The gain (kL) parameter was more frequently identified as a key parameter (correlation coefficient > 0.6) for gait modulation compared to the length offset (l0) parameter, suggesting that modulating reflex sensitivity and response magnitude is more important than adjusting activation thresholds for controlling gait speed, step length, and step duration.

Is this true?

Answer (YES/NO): NO